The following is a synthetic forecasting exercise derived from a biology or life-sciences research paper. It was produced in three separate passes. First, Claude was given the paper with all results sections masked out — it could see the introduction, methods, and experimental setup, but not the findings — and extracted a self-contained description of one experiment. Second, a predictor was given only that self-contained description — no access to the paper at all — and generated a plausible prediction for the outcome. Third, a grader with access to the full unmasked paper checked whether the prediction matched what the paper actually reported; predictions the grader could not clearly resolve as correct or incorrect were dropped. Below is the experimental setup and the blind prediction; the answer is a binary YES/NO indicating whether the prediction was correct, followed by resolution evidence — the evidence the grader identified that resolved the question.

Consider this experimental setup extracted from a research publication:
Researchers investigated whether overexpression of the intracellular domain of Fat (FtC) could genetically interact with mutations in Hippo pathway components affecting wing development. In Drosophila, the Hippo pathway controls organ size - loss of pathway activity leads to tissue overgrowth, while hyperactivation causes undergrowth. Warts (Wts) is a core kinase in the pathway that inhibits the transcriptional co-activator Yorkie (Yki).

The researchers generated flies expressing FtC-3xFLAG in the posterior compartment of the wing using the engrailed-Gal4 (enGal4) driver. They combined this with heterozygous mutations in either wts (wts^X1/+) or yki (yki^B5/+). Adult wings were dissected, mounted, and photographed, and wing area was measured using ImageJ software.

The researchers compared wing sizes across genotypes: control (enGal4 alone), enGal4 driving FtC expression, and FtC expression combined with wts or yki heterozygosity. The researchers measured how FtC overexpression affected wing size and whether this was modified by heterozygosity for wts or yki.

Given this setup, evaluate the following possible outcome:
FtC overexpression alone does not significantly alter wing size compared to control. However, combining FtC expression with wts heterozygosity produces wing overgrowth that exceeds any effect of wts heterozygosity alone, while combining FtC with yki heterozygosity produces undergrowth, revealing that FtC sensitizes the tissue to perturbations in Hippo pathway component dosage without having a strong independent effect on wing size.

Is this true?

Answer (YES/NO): NO